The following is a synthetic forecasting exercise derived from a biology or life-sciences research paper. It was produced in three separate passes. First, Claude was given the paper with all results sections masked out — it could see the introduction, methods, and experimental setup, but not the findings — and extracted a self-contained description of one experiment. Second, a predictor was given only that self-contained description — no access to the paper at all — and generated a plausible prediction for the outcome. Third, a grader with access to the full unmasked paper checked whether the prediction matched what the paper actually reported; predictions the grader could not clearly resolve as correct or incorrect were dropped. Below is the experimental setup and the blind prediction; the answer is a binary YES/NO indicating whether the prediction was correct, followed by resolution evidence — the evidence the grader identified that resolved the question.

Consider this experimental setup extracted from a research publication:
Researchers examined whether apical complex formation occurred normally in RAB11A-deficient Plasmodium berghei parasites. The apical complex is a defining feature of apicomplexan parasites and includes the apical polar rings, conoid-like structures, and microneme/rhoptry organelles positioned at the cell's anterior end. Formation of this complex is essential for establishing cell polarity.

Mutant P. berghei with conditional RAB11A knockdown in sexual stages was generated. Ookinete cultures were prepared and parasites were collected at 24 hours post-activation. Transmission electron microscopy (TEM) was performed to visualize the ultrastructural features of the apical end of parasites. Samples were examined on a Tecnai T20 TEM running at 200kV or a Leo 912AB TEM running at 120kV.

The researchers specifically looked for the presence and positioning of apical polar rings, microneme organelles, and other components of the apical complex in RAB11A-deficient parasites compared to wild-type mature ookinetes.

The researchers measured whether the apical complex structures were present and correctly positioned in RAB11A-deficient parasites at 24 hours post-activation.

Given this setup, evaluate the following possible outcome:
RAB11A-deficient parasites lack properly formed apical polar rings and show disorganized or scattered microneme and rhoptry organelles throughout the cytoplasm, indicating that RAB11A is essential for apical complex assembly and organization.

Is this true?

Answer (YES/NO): NO